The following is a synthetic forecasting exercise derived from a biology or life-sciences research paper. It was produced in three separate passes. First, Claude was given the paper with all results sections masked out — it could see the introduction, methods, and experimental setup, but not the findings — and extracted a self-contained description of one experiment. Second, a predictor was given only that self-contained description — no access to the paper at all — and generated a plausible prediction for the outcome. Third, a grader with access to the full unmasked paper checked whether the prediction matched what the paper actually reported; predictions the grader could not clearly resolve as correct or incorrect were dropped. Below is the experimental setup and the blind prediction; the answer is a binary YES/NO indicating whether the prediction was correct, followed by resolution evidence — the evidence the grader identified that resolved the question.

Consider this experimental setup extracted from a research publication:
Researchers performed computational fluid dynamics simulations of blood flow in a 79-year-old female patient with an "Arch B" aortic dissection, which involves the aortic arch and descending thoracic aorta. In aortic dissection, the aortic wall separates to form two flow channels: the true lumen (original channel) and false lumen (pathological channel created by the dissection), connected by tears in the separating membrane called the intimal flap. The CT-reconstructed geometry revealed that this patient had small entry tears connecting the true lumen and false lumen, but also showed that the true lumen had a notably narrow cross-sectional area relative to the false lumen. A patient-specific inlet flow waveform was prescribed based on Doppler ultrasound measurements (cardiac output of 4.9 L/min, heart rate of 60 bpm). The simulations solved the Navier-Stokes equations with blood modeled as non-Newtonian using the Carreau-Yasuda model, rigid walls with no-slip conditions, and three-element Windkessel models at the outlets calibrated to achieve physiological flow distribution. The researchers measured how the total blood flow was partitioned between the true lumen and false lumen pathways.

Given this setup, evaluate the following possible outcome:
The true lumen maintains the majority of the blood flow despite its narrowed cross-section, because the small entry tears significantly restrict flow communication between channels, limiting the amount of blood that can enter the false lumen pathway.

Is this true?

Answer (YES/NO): NO